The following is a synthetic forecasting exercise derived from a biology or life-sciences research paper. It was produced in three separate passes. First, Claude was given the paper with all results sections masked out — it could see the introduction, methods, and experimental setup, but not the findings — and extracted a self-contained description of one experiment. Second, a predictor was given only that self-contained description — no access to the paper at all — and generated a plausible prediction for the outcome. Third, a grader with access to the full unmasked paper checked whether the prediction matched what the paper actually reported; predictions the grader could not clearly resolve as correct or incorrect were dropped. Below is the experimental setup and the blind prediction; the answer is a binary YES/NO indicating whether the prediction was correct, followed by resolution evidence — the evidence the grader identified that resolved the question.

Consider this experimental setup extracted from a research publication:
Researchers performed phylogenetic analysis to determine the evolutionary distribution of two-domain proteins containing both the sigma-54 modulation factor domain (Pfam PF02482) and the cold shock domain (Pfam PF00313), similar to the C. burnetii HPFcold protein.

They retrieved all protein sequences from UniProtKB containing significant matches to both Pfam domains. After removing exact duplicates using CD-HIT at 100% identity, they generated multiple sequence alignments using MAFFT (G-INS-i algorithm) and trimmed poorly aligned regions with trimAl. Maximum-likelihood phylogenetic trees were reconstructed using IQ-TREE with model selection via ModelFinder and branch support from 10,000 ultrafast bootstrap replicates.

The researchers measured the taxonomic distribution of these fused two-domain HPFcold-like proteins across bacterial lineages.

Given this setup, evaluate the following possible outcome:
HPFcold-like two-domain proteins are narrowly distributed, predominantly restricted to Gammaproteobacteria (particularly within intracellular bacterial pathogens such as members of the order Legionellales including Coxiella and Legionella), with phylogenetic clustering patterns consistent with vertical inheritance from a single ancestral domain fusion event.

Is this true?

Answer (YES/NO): NO